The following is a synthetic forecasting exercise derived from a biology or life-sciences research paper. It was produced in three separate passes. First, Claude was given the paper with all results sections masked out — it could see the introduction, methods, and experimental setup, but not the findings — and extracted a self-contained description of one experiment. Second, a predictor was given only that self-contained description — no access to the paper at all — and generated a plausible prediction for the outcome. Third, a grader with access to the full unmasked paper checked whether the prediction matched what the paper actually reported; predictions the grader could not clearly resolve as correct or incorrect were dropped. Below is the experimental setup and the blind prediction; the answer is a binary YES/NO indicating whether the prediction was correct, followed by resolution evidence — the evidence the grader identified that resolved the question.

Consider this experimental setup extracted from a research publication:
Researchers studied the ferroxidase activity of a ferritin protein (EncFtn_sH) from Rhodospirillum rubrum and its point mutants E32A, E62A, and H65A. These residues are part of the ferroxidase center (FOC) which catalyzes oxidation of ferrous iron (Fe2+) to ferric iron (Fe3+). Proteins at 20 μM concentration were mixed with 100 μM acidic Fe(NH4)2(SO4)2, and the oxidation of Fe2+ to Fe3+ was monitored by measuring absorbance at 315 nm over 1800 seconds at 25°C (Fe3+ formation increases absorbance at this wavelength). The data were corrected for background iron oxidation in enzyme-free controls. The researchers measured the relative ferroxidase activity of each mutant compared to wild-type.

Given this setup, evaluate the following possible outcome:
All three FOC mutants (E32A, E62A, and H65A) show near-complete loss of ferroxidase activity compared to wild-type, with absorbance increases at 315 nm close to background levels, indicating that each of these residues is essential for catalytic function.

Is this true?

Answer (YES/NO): NO